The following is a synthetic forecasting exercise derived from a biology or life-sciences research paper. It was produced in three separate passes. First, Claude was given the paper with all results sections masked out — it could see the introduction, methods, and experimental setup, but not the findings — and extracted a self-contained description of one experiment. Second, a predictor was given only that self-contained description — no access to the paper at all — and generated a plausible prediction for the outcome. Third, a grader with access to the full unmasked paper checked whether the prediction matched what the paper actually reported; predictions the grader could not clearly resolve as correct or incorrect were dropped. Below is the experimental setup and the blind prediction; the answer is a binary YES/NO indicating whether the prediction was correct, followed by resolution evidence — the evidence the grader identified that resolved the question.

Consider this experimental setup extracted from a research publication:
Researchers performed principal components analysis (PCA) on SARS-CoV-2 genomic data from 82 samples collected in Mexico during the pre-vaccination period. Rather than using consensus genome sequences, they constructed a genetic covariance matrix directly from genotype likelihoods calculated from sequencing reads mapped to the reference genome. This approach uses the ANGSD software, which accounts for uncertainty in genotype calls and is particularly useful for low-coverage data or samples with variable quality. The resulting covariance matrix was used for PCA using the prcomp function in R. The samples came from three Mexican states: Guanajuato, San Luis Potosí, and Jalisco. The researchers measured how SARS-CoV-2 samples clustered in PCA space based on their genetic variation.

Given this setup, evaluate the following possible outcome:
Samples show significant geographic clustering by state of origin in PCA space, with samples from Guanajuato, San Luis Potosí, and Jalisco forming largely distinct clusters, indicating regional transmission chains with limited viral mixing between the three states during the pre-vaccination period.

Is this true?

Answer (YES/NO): NO